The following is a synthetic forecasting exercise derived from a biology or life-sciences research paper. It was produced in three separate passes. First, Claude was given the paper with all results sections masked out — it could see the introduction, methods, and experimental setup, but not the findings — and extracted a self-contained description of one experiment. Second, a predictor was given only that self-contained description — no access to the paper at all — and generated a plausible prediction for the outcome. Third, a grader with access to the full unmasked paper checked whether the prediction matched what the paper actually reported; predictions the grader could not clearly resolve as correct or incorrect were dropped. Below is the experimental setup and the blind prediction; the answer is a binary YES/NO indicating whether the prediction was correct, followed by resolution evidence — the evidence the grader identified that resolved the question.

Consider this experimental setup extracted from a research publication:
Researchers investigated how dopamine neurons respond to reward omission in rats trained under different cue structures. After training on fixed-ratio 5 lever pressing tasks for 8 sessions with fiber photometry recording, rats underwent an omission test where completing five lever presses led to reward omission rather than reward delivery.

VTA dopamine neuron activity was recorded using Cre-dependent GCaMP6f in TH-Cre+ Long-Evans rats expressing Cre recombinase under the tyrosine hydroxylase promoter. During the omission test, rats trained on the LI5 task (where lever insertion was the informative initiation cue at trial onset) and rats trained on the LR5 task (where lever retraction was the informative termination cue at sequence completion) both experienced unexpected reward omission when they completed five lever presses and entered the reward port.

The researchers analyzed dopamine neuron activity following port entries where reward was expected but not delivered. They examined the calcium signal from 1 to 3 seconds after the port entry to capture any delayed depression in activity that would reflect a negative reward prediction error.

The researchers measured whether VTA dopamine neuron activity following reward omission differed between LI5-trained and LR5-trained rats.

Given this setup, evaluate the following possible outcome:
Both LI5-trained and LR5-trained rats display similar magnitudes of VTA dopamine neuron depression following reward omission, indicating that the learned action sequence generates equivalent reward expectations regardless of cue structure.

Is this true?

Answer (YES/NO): NO